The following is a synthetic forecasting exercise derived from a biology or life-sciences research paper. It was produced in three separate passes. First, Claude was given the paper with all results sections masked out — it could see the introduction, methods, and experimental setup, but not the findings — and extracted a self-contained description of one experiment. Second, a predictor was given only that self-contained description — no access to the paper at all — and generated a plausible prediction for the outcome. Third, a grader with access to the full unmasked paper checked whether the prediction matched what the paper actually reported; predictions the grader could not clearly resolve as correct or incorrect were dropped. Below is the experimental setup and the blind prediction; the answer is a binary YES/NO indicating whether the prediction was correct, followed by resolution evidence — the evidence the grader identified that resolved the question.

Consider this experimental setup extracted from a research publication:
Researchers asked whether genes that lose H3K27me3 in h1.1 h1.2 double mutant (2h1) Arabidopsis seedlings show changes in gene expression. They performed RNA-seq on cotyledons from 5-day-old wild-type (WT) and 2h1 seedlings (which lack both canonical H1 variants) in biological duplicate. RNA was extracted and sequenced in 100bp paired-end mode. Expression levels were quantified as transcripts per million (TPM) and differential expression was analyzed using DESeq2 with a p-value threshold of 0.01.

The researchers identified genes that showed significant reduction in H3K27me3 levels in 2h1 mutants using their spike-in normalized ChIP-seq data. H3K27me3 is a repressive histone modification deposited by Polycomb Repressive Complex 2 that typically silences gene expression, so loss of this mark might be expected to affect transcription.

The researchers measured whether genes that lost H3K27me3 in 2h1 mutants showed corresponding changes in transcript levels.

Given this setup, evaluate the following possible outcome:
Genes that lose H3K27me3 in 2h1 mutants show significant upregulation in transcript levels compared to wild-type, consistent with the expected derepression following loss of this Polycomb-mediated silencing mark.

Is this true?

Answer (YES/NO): YES